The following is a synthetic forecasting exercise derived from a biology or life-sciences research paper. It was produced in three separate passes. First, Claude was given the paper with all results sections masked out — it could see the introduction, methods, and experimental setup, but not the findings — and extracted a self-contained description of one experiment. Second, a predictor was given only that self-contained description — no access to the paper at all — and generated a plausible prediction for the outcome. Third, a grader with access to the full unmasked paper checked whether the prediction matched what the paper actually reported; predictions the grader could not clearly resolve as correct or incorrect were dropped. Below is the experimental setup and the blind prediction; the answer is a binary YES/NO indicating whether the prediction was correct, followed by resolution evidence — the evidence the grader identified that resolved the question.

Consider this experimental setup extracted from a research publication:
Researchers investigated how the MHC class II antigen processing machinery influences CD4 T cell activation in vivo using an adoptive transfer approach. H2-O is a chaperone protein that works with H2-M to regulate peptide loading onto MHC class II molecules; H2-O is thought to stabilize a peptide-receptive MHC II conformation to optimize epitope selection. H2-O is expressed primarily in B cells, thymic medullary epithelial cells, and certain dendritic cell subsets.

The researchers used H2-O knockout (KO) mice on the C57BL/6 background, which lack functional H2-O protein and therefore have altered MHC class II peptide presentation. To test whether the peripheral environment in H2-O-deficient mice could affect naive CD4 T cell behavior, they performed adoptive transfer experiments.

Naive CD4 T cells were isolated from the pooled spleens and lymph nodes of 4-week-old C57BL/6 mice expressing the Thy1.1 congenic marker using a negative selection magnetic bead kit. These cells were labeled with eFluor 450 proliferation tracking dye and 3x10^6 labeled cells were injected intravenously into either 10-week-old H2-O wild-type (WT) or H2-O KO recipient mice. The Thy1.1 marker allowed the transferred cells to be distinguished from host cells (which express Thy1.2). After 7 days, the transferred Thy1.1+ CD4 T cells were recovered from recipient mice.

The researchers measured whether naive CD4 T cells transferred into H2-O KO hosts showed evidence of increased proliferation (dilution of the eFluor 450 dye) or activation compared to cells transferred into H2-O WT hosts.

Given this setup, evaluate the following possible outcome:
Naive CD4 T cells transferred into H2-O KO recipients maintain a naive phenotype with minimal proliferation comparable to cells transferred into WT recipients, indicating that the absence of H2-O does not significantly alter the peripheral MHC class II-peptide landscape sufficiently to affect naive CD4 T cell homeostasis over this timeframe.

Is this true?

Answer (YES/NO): NO